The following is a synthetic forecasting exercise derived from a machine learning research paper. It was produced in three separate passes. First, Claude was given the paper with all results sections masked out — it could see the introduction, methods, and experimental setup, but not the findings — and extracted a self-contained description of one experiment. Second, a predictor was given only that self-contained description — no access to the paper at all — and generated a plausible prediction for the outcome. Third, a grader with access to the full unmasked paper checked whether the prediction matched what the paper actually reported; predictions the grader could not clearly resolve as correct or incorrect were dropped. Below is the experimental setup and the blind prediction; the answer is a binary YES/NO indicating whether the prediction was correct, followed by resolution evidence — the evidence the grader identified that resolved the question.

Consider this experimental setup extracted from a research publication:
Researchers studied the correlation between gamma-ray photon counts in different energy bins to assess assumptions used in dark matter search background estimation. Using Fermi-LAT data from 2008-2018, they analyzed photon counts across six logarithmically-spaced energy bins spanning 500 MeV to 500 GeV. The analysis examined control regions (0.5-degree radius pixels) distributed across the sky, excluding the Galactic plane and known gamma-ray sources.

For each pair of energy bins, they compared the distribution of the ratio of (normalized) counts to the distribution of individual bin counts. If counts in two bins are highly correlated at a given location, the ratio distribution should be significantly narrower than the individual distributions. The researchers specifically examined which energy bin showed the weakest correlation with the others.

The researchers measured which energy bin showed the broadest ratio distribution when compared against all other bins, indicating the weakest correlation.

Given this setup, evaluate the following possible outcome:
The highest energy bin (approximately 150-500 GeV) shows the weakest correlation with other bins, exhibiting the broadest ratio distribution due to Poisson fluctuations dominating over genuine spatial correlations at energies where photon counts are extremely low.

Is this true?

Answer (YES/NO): YES